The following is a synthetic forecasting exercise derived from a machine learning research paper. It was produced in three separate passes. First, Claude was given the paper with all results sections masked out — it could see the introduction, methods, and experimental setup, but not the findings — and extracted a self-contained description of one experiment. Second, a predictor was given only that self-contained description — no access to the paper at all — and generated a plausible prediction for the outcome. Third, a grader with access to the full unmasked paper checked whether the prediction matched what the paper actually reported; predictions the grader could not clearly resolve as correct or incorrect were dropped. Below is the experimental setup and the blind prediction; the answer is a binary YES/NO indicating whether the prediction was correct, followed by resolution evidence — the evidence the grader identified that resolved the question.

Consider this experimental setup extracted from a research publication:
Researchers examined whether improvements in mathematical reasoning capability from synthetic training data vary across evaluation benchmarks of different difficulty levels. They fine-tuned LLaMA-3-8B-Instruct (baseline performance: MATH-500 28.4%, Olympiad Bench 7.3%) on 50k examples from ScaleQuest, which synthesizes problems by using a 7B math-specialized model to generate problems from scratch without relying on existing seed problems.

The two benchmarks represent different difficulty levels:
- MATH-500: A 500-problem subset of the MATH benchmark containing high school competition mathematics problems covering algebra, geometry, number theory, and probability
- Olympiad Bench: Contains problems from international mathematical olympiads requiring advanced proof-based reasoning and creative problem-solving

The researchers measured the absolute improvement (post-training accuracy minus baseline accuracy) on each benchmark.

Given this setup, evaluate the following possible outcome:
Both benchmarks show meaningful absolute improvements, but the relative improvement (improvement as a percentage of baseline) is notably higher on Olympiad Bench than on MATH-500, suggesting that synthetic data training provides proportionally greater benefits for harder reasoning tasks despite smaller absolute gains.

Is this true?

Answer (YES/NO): YES